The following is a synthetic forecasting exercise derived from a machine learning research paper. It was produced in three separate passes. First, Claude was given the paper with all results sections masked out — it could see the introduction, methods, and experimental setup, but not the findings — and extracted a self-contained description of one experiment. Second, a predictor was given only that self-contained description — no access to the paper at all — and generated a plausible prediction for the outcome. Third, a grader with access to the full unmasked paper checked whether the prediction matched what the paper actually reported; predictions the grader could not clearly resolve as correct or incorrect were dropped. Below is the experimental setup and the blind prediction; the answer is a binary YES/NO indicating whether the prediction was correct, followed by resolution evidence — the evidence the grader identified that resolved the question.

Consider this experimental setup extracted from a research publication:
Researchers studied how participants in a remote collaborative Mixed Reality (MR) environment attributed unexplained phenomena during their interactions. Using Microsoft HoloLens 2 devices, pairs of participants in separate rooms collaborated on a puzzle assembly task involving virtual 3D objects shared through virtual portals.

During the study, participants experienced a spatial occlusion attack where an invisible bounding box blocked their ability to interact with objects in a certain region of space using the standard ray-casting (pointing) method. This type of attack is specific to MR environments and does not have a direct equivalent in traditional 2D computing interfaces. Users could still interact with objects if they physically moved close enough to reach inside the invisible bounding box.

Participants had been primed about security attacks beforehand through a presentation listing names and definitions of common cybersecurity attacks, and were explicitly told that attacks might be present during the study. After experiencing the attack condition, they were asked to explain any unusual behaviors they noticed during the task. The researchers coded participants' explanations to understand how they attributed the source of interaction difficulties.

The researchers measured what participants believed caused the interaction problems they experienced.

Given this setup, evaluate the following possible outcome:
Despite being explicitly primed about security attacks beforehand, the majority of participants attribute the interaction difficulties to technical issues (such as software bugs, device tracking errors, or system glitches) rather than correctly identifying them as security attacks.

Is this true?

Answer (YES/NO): YES